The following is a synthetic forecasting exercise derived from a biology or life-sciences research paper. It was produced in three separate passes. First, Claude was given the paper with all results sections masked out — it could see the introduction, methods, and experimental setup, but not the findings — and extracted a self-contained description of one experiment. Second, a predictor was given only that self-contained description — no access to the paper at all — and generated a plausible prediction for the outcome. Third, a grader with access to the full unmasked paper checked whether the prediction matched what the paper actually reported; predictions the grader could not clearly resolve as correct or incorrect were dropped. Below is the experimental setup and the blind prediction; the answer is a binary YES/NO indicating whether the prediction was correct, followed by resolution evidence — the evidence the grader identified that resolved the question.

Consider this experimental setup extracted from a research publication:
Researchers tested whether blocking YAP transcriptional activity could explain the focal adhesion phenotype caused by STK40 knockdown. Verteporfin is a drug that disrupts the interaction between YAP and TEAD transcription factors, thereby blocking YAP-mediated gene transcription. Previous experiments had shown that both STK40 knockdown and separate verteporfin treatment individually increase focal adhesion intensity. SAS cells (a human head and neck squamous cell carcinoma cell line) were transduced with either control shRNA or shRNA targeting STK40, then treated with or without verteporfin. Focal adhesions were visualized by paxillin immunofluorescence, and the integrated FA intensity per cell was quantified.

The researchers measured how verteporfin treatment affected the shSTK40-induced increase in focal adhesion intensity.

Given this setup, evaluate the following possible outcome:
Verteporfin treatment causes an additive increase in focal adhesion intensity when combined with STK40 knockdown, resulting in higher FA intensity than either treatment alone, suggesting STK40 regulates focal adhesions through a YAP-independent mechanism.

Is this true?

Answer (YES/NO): NO